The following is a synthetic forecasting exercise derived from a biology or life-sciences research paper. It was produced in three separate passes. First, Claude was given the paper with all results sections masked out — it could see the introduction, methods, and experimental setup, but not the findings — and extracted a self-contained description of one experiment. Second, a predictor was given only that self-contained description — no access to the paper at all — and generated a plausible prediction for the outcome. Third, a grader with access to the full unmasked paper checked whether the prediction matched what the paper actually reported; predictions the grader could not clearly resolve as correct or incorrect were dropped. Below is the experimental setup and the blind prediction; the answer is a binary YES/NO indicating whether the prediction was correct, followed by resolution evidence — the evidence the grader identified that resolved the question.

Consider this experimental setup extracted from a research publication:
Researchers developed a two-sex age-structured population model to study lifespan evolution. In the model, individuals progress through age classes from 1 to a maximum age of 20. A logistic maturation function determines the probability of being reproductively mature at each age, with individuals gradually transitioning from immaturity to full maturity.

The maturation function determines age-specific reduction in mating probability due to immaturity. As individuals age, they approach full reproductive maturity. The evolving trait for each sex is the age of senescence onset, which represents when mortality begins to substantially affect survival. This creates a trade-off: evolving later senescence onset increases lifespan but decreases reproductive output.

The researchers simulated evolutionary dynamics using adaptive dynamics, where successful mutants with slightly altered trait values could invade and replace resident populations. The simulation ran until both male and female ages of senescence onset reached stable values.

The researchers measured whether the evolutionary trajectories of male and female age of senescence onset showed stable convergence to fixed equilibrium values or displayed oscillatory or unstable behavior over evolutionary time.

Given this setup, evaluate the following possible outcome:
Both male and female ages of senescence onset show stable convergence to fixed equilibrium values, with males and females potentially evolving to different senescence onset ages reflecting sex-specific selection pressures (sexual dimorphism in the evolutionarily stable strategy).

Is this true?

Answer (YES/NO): YES